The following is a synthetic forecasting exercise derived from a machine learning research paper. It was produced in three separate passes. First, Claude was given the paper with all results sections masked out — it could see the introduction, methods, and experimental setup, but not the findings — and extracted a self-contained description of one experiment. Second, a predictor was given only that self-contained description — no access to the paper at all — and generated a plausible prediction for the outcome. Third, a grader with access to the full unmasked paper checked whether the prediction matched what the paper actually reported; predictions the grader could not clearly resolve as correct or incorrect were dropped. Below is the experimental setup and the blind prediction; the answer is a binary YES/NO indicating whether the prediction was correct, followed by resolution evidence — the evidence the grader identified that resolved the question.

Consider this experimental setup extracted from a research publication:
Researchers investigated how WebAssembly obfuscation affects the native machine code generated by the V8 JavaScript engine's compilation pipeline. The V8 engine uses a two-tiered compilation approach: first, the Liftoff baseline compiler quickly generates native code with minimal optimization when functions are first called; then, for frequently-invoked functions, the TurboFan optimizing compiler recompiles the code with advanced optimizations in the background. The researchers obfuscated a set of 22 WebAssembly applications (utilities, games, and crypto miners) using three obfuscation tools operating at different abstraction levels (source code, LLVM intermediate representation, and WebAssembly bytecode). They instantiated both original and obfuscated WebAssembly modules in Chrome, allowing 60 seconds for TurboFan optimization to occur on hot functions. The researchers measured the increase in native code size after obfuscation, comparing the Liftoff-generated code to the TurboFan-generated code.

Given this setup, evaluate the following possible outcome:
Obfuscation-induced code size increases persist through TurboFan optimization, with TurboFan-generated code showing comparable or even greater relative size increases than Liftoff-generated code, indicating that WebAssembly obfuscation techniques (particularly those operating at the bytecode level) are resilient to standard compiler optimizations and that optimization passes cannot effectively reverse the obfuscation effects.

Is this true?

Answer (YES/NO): NO